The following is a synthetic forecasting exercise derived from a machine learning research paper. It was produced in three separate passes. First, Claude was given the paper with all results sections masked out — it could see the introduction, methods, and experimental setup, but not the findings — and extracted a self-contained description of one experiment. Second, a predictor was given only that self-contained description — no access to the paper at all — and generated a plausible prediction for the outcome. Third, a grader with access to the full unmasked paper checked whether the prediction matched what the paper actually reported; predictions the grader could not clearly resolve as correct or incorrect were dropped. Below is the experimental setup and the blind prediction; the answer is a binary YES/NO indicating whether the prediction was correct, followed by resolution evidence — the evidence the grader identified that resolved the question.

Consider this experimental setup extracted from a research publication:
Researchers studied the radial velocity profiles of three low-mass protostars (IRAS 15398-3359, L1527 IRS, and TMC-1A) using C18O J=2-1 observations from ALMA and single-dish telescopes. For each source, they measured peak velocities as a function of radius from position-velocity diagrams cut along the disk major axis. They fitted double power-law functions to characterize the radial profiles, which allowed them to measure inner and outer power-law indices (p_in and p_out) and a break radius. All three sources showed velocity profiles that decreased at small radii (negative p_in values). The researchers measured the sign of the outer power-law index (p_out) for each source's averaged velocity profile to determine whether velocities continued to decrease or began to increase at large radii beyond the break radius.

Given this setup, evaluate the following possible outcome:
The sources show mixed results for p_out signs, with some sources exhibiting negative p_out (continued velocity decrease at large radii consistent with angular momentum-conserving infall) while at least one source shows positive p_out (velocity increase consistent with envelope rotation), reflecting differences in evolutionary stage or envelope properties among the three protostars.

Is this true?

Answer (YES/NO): NO